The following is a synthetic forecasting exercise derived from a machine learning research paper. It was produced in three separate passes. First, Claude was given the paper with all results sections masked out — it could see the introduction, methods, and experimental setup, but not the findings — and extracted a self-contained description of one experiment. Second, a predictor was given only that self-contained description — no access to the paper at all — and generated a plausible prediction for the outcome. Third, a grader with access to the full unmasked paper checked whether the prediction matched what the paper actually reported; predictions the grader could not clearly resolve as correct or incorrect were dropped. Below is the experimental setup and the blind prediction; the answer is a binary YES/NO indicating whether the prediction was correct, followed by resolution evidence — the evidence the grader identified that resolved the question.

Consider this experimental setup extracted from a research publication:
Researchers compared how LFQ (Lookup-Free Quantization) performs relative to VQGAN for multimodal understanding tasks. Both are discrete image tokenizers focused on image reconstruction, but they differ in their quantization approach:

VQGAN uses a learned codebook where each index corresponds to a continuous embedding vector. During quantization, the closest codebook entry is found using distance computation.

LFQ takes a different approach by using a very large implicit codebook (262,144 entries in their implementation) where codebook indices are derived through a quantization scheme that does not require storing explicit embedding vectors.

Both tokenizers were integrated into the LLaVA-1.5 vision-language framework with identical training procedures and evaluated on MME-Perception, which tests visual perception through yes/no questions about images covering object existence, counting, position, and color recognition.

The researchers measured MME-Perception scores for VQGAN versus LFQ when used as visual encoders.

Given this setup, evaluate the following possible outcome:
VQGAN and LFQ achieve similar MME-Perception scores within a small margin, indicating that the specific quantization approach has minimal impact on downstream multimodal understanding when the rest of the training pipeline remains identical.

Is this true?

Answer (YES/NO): NO